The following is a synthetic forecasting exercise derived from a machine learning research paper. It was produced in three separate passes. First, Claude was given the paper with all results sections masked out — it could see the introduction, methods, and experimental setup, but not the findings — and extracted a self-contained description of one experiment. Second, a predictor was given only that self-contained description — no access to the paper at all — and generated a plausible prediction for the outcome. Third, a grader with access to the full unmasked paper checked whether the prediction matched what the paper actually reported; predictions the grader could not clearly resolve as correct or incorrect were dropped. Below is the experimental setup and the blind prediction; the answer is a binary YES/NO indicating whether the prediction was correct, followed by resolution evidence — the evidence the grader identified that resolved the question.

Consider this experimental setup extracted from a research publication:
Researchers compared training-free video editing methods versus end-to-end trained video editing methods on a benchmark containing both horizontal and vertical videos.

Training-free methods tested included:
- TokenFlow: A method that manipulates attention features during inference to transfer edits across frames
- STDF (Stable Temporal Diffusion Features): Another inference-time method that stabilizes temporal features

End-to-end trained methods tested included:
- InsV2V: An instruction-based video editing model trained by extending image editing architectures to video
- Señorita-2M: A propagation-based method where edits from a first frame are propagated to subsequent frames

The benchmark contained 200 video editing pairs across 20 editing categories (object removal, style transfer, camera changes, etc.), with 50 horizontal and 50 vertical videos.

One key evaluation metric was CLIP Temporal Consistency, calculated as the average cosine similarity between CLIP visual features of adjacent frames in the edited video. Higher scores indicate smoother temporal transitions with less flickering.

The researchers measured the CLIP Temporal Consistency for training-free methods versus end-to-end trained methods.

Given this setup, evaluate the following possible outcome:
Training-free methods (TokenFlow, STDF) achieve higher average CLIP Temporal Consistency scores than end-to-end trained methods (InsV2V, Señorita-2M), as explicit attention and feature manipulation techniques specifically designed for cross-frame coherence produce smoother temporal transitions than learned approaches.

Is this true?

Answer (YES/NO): NO